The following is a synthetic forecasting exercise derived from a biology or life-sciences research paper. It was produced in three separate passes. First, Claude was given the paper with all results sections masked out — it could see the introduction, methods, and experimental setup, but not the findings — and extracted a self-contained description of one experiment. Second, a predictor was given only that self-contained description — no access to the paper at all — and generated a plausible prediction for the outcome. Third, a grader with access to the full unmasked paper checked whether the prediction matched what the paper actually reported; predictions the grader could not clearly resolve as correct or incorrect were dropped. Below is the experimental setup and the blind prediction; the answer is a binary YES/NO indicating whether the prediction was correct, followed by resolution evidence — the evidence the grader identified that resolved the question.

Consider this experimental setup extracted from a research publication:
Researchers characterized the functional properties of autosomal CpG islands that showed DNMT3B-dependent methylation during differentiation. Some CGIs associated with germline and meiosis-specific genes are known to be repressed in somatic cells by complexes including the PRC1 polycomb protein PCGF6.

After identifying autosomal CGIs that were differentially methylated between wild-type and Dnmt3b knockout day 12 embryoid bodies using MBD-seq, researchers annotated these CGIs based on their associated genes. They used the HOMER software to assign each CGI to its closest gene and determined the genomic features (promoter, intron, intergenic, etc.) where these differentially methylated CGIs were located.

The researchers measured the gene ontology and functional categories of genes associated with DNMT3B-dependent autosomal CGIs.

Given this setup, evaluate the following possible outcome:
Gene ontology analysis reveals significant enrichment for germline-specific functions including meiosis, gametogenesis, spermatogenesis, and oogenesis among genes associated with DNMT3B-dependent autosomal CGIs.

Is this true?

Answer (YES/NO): YES